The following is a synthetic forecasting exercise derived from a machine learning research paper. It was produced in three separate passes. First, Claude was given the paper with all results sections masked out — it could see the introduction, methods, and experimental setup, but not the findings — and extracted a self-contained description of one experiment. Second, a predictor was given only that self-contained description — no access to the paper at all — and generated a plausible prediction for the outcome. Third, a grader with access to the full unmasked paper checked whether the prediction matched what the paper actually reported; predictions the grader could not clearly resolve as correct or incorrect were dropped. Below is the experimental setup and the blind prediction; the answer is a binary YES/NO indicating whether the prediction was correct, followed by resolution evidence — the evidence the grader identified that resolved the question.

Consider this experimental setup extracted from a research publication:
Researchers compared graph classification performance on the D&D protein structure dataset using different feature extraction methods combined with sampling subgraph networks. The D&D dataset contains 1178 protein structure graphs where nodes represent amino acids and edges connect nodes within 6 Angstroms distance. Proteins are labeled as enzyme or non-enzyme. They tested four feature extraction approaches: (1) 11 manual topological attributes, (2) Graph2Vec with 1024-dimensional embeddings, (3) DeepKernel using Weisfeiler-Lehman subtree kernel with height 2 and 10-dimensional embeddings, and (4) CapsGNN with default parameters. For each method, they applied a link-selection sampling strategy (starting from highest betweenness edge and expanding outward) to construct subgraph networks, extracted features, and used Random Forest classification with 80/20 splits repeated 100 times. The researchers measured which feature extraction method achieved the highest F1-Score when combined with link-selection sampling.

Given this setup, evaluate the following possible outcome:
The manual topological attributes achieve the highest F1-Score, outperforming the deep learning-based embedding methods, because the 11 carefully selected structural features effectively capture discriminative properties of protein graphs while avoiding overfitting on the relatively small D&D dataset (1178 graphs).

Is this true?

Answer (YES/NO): NO